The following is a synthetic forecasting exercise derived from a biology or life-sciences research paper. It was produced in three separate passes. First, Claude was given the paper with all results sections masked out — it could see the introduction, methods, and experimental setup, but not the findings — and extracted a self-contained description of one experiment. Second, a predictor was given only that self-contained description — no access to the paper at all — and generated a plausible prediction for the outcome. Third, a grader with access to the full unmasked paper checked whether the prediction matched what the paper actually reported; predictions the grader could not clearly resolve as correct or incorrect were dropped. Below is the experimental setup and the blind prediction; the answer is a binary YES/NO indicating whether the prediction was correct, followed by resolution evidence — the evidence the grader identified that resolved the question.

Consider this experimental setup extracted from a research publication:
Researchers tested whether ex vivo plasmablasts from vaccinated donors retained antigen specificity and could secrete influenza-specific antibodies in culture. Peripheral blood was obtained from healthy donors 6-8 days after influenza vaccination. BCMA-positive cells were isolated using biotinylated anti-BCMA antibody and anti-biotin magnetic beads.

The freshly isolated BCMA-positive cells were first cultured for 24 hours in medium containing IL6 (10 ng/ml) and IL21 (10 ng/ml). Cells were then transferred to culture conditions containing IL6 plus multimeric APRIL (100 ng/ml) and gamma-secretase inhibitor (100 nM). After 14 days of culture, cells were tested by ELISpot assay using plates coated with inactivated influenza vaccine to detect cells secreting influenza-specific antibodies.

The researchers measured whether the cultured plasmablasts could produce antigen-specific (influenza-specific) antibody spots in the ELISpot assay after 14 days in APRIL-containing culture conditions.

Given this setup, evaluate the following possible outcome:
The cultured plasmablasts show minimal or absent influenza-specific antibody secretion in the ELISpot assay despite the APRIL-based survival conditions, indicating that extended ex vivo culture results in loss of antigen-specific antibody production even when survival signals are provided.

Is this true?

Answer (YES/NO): NO